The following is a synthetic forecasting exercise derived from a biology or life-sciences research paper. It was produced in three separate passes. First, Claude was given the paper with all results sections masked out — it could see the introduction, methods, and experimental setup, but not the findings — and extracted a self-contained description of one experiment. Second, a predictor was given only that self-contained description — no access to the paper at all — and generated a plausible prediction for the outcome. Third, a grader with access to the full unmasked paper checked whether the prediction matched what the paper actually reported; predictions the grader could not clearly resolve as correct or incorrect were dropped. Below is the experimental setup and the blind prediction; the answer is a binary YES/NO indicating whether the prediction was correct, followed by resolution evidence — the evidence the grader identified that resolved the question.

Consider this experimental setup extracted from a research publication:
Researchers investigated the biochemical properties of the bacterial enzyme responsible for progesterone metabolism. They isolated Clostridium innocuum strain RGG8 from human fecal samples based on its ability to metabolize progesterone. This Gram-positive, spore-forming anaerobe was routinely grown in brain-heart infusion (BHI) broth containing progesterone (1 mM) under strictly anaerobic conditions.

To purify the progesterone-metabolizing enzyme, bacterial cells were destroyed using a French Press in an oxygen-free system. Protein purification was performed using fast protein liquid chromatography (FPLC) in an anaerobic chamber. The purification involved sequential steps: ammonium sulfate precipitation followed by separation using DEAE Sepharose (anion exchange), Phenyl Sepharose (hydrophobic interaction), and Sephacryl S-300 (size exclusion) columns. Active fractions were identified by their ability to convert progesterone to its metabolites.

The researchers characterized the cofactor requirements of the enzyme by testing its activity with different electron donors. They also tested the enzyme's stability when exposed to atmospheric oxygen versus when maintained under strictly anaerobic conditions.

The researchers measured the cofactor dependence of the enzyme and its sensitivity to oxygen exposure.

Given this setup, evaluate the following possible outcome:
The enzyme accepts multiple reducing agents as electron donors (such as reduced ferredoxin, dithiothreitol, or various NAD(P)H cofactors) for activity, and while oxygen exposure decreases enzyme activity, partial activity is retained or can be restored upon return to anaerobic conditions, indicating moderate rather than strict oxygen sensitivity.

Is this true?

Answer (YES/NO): NO